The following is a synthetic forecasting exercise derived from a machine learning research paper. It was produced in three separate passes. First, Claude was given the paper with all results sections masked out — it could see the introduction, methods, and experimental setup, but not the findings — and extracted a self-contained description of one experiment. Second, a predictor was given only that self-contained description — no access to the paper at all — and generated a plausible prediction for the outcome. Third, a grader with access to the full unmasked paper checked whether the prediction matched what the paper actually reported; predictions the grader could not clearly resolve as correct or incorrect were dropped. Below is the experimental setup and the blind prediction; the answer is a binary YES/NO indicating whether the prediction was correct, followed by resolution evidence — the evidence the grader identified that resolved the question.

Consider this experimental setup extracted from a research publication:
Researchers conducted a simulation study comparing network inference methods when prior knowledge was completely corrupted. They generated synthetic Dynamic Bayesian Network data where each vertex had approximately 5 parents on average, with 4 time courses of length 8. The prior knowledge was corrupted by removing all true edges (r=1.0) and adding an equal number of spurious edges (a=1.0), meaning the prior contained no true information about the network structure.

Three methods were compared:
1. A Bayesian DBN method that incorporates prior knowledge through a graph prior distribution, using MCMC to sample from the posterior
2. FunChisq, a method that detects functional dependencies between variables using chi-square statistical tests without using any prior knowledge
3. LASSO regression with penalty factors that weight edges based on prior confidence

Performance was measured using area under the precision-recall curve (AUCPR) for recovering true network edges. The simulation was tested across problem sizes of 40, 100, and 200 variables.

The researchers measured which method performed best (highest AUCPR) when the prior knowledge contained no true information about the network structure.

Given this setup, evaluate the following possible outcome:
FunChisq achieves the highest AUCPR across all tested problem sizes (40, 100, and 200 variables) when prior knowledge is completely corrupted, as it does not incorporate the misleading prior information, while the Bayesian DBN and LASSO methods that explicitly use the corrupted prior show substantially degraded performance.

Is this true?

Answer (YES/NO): YES